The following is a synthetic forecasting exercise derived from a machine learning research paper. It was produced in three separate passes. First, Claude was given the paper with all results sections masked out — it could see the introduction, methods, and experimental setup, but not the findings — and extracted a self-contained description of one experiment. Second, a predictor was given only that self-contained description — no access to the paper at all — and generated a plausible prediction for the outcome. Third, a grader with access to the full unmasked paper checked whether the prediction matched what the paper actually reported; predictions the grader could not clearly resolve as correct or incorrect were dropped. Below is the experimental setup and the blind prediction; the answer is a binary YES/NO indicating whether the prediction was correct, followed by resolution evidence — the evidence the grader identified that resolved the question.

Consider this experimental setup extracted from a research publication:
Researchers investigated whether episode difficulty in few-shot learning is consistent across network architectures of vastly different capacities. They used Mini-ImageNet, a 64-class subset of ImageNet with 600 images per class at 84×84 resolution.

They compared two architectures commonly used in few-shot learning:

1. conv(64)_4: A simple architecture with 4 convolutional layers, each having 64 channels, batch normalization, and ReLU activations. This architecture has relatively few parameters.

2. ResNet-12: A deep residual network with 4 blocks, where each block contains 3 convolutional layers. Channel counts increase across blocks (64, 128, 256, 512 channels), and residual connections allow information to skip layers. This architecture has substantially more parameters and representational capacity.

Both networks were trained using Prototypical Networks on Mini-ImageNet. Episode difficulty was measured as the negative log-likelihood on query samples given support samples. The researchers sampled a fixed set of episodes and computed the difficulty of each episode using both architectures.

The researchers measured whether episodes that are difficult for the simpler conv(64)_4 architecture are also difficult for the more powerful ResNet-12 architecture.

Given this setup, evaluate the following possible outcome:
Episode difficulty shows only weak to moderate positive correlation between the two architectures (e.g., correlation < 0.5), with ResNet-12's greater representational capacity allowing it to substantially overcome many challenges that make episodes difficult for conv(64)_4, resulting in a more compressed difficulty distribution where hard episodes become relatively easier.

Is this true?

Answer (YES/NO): NO